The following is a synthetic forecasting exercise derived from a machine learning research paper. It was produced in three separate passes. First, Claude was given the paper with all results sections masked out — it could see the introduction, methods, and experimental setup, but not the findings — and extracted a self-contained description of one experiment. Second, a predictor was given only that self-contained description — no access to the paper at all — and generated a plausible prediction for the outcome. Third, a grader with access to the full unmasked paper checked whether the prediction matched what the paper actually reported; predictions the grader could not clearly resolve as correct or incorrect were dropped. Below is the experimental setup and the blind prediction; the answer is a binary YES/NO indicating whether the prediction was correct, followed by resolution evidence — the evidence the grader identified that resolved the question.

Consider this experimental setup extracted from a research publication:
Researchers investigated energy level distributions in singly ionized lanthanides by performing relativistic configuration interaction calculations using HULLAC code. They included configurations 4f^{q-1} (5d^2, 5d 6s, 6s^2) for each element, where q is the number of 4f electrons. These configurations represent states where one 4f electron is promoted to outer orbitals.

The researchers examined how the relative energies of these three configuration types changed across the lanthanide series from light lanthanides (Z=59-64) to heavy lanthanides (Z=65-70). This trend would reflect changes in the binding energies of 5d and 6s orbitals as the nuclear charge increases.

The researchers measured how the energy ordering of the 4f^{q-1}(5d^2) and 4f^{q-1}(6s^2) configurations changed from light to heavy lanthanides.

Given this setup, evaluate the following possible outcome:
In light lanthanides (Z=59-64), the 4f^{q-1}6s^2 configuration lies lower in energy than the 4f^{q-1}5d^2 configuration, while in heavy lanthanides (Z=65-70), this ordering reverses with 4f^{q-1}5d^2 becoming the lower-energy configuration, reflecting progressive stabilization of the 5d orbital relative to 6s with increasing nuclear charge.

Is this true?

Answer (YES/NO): NO